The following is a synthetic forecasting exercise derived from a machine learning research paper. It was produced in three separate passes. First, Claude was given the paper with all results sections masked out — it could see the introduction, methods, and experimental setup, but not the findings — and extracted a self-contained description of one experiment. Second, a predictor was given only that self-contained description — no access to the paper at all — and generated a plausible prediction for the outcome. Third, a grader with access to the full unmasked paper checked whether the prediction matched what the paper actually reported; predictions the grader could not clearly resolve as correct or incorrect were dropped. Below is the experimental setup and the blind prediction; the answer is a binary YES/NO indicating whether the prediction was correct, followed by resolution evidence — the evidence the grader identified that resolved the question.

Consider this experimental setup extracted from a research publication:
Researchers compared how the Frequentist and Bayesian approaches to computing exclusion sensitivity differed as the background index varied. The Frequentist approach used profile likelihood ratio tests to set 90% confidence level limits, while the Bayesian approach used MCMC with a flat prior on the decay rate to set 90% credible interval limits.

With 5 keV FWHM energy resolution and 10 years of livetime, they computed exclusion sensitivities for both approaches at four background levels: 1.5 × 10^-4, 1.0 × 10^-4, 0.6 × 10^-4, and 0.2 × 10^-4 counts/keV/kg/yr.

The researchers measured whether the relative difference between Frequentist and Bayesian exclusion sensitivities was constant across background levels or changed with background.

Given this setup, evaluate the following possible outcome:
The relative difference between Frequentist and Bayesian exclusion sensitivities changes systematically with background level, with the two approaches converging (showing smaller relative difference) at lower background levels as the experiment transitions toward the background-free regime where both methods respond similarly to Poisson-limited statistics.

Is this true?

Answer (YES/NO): NO